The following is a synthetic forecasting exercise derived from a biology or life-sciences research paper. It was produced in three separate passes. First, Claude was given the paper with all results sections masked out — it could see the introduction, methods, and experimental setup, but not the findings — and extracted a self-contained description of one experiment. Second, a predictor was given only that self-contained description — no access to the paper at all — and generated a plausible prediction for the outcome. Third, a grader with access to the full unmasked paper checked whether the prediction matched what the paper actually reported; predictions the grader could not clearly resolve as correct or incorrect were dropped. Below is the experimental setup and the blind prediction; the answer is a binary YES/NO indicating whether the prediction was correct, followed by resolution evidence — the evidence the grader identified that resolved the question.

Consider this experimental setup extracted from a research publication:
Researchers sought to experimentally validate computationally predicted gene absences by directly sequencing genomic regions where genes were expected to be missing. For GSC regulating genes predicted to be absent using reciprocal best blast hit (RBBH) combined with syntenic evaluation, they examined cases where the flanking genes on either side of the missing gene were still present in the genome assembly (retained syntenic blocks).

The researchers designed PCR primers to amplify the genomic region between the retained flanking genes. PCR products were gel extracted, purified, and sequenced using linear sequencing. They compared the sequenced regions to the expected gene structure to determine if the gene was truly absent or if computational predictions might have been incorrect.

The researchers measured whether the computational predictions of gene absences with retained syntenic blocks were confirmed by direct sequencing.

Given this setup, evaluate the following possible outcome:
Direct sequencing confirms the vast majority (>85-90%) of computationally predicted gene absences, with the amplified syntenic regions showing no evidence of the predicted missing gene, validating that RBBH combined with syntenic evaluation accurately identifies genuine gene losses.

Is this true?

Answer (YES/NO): YES